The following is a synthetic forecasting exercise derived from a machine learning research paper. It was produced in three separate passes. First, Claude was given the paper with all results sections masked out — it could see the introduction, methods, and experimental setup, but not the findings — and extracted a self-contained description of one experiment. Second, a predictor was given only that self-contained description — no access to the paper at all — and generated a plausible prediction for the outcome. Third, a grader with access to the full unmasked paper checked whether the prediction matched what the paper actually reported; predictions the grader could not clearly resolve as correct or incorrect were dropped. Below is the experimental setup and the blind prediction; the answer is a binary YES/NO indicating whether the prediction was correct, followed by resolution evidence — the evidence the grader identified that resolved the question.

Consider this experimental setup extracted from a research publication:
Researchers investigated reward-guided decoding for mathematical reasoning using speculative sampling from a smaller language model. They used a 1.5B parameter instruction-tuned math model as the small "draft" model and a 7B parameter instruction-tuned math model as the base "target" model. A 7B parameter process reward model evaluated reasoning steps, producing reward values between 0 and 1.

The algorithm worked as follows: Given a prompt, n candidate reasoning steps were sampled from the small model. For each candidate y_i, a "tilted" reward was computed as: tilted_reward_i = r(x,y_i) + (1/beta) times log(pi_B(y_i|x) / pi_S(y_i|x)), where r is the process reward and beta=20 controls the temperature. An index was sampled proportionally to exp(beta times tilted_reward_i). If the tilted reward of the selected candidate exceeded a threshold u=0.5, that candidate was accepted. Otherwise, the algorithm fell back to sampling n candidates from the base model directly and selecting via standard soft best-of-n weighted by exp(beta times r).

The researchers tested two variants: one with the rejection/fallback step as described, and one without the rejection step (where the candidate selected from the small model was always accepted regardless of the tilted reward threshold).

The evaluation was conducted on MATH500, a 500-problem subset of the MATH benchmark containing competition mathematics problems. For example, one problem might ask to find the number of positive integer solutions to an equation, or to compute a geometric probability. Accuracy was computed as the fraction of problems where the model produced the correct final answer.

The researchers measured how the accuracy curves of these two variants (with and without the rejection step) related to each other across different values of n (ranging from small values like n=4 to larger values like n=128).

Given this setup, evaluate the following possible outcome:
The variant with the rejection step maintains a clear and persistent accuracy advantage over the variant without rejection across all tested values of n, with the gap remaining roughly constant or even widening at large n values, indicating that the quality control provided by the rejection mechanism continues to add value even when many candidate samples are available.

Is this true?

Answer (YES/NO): NO